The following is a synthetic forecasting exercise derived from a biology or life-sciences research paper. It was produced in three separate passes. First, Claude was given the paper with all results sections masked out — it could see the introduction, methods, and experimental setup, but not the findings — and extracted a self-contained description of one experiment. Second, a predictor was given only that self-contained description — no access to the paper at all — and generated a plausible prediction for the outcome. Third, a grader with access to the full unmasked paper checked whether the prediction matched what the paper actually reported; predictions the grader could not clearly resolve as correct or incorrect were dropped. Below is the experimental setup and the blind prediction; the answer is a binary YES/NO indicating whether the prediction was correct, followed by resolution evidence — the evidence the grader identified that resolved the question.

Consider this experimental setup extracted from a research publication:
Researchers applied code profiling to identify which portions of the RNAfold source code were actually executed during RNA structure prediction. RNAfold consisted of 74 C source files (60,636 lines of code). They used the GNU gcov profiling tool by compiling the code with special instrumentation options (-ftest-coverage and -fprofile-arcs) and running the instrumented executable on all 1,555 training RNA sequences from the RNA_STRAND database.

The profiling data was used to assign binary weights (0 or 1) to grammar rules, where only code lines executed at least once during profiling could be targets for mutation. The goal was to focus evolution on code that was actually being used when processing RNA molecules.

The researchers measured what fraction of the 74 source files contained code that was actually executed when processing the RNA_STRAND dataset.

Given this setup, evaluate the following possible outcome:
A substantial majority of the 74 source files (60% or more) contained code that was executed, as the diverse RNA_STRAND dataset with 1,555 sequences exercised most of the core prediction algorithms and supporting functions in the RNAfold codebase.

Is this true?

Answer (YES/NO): NO